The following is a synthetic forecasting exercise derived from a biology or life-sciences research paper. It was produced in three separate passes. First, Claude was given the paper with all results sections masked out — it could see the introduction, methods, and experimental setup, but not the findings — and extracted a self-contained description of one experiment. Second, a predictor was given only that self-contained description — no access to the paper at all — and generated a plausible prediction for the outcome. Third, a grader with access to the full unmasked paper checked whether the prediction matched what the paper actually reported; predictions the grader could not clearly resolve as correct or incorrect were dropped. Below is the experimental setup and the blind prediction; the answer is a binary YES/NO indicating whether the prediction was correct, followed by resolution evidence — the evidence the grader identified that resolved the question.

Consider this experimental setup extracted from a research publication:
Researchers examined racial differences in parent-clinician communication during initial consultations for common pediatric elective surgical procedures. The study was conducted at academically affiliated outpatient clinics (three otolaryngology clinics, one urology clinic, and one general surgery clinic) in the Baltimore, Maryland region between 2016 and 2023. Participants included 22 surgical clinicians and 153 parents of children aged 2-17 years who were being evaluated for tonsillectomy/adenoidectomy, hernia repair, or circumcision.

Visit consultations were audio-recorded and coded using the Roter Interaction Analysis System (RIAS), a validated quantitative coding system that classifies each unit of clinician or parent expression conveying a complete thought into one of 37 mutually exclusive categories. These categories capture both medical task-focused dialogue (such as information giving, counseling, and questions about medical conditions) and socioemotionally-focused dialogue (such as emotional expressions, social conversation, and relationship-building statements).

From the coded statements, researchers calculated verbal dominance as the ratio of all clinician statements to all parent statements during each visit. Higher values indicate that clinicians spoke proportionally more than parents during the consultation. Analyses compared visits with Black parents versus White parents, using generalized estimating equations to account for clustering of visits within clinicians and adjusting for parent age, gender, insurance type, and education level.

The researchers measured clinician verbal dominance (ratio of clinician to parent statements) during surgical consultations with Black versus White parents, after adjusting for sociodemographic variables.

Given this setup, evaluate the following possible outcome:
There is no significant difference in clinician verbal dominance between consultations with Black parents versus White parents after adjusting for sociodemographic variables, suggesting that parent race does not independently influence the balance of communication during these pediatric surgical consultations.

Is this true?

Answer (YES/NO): NO